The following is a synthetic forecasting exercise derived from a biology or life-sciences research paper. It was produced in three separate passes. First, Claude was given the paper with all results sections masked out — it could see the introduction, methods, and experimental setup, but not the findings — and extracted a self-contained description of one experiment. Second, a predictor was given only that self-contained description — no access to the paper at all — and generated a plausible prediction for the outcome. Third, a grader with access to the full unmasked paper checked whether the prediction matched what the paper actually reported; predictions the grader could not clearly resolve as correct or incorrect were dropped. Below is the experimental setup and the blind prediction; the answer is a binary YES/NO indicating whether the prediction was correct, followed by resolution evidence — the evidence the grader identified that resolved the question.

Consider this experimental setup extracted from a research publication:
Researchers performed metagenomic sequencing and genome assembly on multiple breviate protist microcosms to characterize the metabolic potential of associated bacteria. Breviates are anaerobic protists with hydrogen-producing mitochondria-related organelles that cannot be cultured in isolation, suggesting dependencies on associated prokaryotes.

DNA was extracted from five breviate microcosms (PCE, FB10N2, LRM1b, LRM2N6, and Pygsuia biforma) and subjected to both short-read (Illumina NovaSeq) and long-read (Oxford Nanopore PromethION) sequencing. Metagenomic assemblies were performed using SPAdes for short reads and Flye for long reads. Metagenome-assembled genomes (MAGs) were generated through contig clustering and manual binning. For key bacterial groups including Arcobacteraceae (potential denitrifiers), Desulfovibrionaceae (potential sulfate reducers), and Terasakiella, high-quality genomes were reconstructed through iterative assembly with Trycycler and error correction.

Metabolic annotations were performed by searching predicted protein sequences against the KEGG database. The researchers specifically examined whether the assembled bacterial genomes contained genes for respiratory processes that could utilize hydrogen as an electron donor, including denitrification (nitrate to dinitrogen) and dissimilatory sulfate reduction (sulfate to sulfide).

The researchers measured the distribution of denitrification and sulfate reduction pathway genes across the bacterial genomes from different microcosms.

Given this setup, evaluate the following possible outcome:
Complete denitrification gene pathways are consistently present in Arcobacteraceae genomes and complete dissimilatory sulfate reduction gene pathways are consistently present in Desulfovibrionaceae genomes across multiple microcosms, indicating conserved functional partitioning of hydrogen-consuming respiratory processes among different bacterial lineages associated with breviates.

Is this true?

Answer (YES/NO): NO